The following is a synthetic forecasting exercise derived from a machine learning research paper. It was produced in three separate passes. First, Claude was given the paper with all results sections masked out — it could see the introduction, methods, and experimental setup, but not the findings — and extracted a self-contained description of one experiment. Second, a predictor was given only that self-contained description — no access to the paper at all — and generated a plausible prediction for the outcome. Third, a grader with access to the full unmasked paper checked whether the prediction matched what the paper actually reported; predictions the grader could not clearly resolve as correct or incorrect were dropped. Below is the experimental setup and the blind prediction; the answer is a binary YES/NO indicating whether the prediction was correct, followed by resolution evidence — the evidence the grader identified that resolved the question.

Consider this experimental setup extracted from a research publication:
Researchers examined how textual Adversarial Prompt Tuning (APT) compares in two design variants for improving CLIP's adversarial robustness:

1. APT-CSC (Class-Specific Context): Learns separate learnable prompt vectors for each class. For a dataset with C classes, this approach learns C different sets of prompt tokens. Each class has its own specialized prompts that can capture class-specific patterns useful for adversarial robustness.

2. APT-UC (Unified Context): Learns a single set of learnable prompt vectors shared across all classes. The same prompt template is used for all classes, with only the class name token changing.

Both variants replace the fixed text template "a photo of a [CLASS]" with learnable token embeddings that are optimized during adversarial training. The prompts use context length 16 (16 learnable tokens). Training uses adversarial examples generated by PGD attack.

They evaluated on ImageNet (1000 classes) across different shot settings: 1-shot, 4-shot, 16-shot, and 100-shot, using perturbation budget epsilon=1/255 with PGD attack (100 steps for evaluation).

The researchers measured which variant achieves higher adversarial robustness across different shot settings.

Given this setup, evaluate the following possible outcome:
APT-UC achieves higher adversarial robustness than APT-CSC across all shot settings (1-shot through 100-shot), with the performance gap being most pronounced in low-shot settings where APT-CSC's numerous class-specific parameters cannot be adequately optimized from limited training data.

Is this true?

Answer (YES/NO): YES